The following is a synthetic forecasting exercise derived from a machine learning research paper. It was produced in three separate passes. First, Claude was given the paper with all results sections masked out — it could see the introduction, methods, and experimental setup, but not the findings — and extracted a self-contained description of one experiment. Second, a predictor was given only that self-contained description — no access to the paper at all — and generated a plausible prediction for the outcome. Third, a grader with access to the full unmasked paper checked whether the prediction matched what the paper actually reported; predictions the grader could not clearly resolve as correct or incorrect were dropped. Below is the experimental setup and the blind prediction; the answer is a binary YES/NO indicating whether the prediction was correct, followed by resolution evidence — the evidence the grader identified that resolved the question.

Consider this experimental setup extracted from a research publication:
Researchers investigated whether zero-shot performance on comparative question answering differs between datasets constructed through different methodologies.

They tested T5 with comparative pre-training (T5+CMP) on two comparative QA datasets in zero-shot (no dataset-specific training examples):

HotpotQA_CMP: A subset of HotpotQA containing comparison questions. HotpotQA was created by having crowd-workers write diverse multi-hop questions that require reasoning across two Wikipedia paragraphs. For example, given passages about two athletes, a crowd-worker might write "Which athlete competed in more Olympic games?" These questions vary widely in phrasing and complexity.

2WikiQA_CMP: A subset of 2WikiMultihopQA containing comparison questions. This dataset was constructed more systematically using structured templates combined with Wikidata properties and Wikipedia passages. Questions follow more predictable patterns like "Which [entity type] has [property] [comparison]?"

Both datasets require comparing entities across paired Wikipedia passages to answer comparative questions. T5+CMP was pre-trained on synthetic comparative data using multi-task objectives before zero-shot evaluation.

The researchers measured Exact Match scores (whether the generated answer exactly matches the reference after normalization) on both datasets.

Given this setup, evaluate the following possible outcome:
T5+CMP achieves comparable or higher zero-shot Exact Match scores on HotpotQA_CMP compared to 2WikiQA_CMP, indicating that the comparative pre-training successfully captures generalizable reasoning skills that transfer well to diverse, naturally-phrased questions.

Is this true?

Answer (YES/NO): NO